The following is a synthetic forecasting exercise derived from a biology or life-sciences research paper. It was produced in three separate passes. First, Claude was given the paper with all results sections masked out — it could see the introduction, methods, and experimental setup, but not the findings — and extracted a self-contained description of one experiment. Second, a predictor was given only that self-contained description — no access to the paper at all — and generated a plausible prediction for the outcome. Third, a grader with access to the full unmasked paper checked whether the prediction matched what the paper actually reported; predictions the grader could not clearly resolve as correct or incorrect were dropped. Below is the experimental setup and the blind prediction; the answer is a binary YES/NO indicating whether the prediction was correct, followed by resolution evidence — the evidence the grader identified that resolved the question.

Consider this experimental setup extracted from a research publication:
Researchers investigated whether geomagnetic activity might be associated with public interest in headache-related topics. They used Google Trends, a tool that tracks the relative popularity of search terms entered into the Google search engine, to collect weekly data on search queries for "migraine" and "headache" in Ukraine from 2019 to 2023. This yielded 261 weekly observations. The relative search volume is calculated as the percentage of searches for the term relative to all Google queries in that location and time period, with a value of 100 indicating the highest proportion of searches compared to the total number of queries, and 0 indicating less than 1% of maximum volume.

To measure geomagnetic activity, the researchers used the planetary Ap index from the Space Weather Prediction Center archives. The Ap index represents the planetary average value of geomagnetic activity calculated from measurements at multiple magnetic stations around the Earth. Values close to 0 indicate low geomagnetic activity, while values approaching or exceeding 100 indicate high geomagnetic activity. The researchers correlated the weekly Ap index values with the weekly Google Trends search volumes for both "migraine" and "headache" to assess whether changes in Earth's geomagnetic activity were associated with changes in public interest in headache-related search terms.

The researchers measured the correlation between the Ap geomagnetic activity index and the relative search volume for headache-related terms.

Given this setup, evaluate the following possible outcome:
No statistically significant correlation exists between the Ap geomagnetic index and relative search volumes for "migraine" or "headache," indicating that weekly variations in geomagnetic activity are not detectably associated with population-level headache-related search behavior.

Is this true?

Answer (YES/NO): NO